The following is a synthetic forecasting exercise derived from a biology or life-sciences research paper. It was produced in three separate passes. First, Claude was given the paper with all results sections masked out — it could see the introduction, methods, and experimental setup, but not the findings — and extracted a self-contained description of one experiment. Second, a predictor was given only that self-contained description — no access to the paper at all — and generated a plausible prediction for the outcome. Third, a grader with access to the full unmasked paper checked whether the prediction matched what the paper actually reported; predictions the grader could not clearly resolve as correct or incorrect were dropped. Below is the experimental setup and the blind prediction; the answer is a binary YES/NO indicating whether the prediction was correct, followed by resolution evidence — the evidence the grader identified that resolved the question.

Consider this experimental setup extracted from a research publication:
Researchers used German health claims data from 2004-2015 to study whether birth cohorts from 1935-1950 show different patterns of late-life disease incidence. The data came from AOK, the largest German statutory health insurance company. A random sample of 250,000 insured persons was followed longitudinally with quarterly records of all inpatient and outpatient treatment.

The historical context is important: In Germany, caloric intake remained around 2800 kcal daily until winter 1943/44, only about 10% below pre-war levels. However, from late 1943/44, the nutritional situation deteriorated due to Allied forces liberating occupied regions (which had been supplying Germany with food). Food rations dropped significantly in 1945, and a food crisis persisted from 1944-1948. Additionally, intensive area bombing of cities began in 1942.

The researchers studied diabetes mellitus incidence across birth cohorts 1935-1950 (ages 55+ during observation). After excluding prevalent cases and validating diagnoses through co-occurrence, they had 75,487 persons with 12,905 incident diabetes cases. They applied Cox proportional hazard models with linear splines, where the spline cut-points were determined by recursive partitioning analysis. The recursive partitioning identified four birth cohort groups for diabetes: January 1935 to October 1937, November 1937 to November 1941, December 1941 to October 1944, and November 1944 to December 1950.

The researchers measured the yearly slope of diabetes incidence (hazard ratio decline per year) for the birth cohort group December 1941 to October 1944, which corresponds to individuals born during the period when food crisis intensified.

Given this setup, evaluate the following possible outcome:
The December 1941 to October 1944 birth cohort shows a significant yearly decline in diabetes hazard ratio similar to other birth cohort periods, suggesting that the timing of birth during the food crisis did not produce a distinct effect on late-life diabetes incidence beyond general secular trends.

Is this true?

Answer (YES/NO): NO